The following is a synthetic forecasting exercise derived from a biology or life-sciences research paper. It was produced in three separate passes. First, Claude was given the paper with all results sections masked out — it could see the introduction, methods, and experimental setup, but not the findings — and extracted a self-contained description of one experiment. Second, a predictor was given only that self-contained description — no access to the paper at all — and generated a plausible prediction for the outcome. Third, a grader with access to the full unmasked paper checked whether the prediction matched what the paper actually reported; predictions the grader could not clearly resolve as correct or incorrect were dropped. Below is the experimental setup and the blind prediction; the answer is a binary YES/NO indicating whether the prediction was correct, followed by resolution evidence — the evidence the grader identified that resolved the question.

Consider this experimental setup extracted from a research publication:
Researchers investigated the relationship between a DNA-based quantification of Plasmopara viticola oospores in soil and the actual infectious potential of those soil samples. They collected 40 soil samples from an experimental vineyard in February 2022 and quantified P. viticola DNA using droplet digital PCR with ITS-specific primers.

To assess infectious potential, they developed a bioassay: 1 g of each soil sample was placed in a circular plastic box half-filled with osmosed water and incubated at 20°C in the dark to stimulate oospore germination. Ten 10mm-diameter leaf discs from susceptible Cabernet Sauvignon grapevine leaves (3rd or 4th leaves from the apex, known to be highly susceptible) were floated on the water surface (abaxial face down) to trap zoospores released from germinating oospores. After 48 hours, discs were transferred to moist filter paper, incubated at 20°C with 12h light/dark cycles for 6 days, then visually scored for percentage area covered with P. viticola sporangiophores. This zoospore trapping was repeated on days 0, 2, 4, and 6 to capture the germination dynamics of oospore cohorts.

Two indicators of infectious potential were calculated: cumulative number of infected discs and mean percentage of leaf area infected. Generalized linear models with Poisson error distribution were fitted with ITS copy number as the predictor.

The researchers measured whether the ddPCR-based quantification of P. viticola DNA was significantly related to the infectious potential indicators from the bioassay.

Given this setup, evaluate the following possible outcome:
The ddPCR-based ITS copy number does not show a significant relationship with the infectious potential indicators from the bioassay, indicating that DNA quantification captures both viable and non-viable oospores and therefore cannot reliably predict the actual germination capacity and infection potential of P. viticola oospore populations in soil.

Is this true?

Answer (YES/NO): NO